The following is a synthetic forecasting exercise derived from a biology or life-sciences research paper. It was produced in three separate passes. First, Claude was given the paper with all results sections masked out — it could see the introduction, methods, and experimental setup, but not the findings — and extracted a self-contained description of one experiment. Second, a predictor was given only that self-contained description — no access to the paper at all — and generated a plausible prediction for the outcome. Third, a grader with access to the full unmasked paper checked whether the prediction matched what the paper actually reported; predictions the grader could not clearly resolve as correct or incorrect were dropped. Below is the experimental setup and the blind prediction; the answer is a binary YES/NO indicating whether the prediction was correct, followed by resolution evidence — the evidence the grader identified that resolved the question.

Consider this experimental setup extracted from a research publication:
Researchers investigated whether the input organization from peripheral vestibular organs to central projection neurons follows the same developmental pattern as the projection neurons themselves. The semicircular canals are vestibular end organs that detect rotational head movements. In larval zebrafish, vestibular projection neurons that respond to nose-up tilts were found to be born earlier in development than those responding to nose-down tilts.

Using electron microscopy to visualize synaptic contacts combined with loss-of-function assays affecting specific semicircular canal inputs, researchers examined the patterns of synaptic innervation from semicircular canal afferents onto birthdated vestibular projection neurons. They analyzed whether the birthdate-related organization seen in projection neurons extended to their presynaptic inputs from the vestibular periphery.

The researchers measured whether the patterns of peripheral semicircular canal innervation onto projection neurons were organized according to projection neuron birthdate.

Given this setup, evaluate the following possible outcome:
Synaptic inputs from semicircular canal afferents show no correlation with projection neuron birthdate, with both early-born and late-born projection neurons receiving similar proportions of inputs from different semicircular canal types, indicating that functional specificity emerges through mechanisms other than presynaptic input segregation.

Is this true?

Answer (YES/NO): NO